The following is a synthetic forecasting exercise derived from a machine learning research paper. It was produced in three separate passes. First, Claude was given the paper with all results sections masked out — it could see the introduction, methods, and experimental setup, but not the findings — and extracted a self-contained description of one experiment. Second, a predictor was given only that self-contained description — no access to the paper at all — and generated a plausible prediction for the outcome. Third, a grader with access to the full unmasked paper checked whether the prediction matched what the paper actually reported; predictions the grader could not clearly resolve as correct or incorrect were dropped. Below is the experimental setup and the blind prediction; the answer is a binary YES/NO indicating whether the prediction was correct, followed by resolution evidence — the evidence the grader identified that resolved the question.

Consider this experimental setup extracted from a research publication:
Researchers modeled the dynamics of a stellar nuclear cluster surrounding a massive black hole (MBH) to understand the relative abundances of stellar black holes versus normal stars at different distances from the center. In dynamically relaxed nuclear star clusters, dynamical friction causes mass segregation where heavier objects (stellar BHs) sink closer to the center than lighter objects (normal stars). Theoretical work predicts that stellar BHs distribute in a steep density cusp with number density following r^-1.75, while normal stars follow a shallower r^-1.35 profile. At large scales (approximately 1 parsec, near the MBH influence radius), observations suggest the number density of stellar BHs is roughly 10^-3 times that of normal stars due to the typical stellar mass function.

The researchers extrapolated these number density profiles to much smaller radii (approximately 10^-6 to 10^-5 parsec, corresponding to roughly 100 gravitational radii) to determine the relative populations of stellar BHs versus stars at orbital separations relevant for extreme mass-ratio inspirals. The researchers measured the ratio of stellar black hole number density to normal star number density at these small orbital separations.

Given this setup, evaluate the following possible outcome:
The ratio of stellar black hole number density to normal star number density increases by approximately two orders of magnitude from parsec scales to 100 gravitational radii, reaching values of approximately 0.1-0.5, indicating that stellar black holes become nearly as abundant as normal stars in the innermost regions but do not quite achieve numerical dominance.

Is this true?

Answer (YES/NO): NO